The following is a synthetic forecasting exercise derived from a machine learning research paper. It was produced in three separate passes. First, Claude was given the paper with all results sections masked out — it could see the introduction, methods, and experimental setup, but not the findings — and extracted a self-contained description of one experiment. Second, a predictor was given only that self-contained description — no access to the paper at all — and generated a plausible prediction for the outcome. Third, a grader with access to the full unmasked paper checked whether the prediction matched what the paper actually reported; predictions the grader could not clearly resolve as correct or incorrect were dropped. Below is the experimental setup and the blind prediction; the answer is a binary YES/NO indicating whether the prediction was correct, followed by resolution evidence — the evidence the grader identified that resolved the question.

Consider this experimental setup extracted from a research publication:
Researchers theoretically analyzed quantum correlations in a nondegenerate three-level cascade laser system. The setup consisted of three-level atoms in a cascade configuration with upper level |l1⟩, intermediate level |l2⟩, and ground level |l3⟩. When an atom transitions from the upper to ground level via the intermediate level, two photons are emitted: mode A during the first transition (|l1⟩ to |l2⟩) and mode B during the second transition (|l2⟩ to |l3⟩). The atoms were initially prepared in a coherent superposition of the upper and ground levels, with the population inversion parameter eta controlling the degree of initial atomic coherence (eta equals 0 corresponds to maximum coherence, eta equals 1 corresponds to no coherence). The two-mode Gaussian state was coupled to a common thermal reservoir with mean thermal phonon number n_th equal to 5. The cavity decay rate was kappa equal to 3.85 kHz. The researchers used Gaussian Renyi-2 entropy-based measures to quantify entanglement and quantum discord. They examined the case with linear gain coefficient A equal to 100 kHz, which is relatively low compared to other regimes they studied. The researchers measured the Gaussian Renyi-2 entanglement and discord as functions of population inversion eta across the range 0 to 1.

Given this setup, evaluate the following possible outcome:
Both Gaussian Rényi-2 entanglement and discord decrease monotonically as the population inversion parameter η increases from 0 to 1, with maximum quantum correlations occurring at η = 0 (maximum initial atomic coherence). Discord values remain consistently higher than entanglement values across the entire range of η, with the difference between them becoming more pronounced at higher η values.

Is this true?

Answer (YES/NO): NO